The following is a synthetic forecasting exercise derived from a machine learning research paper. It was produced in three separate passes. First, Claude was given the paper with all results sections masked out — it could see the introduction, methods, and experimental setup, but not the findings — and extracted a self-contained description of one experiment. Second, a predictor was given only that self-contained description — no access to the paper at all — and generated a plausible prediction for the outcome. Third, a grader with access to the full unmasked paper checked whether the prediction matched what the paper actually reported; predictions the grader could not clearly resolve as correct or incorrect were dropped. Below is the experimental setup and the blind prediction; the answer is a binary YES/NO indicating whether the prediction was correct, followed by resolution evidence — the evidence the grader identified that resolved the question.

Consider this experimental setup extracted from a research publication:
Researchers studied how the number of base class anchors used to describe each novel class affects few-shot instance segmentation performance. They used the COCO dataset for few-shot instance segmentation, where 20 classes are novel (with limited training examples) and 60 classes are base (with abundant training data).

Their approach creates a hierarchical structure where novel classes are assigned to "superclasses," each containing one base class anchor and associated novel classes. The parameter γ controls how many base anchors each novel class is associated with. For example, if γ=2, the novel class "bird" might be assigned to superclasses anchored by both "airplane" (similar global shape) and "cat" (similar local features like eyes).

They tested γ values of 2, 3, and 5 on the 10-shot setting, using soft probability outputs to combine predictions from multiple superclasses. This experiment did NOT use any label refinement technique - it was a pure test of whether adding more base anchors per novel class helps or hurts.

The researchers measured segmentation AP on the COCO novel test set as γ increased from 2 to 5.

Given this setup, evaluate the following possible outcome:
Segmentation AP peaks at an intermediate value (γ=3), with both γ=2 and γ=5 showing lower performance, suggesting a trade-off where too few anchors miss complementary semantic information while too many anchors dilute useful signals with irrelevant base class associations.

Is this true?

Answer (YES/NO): NO